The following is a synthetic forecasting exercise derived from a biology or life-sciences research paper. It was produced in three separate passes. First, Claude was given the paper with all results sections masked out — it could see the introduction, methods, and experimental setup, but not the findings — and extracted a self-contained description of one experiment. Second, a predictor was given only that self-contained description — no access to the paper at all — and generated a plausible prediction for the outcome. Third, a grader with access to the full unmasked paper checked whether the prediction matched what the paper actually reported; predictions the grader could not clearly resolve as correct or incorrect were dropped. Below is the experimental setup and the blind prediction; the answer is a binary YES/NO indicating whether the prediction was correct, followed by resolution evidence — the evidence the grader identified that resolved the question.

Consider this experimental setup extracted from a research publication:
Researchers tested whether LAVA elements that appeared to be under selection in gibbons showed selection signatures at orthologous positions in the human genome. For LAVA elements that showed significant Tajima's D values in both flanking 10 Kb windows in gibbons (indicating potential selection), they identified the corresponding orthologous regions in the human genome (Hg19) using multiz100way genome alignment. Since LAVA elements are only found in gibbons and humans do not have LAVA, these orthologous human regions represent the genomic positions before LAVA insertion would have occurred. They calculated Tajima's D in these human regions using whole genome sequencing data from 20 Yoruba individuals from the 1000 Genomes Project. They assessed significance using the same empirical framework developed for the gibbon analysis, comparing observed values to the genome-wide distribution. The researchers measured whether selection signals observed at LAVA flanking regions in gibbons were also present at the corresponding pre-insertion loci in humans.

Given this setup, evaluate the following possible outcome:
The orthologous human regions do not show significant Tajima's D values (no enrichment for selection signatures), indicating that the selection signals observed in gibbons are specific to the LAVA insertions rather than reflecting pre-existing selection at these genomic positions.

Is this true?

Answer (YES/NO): YES